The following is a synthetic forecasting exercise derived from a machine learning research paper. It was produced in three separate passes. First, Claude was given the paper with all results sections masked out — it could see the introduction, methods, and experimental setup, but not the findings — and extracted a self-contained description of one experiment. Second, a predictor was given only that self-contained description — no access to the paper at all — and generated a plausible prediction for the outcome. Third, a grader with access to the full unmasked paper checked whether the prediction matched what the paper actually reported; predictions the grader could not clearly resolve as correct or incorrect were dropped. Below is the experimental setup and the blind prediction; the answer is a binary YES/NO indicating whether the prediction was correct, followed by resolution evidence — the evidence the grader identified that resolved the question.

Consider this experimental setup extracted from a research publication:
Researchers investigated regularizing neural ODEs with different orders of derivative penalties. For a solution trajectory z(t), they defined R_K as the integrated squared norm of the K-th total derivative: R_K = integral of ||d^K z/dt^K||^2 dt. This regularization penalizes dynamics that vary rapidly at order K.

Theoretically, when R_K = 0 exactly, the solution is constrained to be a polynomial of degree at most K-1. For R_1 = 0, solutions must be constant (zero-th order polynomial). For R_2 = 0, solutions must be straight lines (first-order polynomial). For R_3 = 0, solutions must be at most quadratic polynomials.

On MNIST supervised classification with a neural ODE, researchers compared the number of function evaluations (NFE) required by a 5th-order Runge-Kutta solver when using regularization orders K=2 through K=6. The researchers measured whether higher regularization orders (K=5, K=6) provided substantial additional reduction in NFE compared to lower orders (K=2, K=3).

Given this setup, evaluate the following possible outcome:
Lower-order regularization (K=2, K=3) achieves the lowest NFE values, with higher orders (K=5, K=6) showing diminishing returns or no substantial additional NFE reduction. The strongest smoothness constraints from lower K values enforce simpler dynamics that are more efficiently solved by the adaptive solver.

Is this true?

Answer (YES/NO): NO